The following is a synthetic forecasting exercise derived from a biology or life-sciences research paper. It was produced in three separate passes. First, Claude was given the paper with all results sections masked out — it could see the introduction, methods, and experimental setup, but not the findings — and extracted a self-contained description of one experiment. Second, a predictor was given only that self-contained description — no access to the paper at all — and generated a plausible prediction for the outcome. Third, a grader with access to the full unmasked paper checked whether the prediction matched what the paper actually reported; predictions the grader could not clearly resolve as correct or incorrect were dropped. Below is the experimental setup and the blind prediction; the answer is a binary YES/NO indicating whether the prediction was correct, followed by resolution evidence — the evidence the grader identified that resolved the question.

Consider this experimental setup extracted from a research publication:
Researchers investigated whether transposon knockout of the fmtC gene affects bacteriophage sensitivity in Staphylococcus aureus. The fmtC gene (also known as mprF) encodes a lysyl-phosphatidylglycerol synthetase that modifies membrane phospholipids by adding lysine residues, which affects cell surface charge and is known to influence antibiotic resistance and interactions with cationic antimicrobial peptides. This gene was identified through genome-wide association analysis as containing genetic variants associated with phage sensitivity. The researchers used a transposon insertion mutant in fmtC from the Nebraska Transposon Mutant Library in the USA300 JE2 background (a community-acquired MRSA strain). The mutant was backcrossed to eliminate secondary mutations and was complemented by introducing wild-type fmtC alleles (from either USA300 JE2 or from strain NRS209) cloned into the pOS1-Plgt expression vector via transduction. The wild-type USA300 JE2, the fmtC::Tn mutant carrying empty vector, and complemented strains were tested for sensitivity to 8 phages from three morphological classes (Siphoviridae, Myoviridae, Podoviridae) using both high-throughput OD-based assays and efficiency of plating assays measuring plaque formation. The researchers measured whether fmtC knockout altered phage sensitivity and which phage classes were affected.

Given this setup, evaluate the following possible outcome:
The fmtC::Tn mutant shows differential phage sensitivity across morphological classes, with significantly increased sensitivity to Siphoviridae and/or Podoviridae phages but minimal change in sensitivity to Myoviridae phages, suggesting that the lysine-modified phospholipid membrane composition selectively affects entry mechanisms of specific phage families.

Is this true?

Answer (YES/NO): NO